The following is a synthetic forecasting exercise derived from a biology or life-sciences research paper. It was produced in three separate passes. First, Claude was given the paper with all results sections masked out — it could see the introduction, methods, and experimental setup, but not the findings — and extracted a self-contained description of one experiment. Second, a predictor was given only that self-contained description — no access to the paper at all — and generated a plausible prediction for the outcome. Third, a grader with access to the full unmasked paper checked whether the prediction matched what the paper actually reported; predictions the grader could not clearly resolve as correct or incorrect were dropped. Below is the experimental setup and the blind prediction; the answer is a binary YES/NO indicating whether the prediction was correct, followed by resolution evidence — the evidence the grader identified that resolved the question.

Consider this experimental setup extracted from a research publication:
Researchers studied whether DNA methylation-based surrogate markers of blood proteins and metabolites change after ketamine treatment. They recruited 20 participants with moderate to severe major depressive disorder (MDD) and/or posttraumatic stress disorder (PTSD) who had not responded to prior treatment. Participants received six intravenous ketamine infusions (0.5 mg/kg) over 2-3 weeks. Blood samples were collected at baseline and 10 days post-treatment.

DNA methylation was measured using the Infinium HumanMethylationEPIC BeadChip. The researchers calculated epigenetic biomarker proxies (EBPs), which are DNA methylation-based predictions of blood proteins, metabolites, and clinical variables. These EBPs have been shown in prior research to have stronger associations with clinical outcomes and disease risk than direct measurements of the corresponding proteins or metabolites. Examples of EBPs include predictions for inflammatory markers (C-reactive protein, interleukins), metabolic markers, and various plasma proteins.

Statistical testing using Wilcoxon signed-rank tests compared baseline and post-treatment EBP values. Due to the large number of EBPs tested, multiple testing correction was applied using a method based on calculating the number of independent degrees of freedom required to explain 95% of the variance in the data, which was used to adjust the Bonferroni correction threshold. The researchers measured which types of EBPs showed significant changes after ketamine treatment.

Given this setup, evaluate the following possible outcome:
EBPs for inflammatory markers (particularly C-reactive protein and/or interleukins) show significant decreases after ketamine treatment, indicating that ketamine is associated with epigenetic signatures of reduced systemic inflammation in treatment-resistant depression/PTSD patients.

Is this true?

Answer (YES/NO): NO